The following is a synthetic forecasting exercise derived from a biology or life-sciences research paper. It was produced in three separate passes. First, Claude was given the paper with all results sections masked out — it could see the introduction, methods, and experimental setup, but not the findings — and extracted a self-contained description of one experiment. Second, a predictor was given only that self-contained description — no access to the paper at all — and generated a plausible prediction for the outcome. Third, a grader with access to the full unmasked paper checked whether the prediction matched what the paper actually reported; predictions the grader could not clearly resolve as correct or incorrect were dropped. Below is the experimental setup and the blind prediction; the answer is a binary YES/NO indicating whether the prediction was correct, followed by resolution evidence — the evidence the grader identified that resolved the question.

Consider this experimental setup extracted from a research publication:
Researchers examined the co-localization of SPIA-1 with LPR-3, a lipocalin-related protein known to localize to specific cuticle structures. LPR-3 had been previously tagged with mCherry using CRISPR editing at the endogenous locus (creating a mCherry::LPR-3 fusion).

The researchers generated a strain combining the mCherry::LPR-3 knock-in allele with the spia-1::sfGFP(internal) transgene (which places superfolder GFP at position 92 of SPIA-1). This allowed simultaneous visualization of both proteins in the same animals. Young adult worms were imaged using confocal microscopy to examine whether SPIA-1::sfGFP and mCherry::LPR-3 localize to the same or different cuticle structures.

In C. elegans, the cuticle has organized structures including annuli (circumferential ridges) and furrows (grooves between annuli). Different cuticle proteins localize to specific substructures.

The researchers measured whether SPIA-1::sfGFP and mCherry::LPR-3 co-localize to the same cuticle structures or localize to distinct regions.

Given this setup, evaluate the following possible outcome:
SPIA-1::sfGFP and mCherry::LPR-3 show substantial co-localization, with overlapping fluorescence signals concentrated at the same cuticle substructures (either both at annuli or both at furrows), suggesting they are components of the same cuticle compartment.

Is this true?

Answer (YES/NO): NO